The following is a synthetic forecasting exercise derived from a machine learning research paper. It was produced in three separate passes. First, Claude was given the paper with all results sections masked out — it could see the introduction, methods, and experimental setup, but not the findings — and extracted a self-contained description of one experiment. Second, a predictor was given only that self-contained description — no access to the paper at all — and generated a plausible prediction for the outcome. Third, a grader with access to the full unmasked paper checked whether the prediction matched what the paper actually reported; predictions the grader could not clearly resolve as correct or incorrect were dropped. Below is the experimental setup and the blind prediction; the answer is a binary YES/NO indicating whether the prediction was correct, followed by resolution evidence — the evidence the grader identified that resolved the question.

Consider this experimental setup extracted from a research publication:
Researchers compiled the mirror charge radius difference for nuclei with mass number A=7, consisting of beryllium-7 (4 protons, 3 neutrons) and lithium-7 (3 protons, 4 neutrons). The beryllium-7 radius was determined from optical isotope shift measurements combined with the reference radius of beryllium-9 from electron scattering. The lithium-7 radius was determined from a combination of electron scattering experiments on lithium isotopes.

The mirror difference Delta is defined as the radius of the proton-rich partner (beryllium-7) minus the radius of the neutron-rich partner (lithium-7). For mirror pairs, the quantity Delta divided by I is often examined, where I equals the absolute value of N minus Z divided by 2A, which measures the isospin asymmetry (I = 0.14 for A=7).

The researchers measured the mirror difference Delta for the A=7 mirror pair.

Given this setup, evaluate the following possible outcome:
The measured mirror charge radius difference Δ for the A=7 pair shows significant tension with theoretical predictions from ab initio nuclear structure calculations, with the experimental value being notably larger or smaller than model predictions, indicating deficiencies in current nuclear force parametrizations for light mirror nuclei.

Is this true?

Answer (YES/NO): NO